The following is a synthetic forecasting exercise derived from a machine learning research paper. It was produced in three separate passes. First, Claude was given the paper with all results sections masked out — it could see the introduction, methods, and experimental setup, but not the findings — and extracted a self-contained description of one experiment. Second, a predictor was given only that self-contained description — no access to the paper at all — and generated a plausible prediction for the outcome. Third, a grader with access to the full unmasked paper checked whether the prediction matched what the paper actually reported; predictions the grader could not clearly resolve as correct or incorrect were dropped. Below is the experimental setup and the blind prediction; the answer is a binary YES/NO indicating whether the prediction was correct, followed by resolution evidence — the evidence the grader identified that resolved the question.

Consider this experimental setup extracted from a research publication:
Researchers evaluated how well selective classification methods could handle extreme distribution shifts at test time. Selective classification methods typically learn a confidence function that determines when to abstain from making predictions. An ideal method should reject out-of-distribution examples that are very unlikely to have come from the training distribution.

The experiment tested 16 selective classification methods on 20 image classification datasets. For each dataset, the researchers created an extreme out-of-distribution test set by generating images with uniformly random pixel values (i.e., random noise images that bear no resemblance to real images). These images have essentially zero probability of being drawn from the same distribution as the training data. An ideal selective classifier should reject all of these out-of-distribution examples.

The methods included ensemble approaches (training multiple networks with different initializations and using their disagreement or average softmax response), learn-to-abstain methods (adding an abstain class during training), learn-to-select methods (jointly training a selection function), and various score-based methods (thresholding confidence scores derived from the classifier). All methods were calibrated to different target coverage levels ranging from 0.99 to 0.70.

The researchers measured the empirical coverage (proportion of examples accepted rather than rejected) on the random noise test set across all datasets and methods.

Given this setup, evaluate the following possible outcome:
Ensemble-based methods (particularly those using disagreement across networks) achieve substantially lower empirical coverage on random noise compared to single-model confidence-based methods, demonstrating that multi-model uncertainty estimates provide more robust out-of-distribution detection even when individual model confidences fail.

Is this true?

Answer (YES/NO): YES